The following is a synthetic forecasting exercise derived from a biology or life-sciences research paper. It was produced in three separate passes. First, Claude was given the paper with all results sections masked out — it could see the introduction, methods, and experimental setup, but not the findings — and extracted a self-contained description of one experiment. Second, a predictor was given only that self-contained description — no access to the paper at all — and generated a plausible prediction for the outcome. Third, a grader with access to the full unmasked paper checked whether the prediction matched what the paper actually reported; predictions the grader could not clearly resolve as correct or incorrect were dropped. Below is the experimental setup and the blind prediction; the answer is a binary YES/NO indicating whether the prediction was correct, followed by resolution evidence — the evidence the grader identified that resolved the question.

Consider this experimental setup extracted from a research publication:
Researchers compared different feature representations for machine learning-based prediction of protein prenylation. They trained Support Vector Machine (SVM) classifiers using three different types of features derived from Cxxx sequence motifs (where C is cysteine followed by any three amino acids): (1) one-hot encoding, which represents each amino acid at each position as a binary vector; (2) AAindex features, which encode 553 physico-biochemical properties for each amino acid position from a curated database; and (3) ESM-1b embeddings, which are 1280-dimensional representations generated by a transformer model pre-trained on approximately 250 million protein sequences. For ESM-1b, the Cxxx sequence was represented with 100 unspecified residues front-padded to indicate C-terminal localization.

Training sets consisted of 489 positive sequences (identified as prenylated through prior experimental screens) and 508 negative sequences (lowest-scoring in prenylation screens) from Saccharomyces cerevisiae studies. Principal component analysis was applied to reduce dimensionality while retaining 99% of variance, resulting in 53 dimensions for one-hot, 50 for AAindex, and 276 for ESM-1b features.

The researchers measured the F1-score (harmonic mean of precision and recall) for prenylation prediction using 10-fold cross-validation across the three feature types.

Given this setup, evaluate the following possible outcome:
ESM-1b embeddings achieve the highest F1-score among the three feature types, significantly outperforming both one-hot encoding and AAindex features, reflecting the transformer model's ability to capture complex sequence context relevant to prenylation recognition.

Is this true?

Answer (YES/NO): NO